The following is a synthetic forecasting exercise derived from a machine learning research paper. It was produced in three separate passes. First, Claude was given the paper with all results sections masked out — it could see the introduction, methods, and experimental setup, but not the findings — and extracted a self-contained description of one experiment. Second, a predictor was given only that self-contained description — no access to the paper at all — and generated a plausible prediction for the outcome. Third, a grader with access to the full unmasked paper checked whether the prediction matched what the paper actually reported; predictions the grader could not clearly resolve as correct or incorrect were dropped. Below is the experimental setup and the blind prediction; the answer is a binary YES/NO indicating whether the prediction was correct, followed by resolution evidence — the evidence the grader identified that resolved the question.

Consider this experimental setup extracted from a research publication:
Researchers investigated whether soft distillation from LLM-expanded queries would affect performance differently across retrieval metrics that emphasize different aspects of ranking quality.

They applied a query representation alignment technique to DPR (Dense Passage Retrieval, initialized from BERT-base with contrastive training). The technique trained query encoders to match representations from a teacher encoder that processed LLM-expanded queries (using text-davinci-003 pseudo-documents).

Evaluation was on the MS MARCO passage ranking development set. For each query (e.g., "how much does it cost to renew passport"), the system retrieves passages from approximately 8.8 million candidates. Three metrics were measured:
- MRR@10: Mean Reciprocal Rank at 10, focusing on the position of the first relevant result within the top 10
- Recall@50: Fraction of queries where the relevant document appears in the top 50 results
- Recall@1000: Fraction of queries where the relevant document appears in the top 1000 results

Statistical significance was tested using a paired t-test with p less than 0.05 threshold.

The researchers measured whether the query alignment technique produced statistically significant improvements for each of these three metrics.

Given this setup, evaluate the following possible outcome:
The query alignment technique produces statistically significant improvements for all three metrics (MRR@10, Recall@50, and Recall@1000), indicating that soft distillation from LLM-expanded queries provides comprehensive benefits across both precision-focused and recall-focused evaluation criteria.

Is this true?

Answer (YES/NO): NO